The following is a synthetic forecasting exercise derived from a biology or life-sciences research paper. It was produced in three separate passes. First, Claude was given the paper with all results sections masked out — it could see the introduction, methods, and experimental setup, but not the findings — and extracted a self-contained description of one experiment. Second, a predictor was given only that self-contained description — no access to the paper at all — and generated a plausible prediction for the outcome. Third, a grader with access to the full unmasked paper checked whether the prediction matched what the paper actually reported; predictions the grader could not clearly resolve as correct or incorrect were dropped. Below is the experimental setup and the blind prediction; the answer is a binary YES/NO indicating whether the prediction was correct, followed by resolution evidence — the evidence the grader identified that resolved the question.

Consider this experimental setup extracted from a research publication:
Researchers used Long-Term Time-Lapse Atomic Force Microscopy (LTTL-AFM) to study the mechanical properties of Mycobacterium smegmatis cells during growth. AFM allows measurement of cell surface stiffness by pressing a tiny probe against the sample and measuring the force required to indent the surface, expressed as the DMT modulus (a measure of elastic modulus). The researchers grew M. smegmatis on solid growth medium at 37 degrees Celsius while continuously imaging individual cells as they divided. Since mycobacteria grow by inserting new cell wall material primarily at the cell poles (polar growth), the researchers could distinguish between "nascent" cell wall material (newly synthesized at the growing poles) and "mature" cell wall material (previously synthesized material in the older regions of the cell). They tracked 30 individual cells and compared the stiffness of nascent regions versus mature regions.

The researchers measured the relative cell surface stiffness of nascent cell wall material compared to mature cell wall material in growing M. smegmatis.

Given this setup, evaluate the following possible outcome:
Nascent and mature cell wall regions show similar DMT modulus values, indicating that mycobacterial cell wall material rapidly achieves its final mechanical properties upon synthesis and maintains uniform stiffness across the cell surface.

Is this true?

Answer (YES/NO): NO